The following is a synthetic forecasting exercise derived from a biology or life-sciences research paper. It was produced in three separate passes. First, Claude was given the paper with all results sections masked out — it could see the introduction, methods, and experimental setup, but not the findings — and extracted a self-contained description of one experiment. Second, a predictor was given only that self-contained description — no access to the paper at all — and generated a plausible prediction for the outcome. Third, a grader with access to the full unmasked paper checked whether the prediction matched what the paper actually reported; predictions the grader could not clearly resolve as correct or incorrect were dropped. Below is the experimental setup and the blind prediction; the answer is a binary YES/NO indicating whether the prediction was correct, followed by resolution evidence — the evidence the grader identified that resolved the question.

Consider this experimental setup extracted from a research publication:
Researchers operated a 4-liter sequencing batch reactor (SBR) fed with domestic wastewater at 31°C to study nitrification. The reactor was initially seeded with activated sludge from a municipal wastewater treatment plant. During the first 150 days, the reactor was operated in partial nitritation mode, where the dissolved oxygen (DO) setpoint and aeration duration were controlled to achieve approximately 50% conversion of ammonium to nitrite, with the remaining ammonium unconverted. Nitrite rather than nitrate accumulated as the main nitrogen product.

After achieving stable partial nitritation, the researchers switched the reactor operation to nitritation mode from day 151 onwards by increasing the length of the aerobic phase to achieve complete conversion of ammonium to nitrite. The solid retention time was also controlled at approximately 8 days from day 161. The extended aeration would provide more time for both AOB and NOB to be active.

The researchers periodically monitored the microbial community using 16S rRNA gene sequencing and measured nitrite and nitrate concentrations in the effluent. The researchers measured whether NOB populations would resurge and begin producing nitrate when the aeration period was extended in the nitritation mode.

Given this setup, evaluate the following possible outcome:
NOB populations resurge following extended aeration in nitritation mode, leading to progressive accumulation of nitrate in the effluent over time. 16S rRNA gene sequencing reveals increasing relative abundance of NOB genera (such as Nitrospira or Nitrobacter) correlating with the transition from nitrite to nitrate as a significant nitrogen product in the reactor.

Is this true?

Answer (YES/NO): NO